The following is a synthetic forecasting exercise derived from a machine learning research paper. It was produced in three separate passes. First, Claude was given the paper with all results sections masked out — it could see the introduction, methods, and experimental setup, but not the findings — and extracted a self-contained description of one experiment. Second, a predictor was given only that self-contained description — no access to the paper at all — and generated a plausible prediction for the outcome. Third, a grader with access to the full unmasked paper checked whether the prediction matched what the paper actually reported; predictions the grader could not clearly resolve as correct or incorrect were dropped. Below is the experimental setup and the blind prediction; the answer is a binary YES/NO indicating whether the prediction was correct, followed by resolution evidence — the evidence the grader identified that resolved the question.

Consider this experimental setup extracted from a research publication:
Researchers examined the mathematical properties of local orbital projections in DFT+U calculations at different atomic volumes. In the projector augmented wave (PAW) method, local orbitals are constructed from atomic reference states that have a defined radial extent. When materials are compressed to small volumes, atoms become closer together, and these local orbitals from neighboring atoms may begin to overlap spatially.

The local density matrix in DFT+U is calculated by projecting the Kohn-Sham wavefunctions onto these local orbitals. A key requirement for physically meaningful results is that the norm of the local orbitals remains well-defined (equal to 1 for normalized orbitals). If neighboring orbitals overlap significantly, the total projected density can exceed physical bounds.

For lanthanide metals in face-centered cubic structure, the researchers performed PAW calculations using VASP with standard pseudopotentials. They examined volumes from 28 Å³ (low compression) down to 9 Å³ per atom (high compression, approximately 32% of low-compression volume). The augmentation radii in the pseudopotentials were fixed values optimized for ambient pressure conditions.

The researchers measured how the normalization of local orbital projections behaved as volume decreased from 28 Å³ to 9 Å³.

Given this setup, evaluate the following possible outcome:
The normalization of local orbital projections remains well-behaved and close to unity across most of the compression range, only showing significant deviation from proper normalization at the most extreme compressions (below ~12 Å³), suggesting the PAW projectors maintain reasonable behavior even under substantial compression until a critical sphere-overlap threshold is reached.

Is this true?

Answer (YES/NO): NO